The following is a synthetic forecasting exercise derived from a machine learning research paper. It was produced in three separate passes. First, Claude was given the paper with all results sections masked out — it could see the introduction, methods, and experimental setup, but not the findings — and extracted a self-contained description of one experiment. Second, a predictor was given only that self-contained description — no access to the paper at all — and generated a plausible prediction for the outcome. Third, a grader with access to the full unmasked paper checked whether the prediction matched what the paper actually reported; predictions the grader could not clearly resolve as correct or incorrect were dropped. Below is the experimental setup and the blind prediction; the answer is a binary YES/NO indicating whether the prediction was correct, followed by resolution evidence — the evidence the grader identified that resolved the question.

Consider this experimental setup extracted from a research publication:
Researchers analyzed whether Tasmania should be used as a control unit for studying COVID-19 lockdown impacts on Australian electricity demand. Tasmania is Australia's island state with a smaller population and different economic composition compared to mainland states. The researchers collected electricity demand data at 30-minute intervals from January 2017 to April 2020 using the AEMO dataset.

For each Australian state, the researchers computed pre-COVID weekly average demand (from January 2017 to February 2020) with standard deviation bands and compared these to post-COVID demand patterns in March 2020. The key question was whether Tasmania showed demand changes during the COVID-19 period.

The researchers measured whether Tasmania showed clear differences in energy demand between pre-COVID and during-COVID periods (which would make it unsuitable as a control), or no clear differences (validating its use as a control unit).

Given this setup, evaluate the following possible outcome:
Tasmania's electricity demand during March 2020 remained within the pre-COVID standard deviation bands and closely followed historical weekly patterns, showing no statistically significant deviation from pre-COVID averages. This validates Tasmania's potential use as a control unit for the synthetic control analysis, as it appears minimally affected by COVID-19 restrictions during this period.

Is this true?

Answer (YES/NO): YES